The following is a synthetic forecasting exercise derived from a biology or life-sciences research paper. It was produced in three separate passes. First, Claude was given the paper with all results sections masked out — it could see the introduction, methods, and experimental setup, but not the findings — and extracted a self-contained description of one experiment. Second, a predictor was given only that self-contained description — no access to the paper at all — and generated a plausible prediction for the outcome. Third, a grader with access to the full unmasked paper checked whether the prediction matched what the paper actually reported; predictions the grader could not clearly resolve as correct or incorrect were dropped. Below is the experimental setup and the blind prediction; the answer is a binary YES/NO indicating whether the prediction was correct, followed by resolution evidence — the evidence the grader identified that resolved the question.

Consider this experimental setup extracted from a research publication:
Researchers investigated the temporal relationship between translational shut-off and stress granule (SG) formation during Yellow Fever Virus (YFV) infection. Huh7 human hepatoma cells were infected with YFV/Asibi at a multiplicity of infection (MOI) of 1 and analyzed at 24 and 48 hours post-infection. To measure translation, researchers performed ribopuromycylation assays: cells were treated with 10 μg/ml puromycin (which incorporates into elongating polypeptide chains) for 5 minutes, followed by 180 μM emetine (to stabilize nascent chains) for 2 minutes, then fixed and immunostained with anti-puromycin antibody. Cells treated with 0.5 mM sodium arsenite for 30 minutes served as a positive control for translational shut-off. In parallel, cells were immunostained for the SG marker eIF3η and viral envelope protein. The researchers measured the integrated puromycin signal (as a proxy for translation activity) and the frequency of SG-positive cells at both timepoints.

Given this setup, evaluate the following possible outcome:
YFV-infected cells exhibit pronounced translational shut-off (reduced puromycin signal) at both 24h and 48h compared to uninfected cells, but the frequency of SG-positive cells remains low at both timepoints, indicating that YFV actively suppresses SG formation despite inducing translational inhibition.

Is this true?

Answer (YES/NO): NO